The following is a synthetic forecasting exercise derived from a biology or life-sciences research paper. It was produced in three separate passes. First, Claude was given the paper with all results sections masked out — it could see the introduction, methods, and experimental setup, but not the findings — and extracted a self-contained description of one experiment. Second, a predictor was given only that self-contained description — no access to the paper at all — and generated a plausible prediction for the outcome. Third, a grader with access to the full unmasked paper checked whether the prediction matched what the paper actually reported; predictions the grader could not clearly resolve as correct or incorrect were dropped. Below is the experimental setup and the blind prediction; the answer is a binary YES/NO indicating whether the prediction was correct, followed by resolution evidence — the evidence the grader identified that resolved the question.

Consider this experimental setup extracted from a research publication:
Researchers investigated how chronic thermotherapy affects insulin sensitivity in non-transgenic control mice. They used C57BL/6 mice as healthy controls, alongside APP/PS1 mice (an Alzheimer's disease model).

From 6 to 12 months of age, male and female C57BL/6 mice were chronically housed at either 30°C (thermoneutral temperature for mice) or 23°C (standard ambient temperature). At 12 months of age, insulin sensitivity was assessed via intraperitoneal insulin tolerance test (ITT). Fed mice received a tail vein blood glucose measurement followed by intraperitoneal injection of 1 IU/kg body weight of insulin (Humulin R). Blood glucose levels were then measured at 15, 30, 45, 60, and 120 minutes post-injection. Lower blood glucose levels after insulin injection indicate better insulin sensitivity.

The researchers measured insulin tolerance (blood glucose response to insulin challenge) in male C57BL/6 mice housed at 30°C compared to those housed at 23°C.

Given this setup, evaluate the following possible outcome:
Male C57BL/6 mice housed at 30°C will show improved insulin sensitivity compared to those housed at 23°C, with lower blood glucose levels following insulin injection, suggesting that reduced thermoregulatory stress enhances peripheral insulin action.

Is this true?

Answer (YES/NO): YES